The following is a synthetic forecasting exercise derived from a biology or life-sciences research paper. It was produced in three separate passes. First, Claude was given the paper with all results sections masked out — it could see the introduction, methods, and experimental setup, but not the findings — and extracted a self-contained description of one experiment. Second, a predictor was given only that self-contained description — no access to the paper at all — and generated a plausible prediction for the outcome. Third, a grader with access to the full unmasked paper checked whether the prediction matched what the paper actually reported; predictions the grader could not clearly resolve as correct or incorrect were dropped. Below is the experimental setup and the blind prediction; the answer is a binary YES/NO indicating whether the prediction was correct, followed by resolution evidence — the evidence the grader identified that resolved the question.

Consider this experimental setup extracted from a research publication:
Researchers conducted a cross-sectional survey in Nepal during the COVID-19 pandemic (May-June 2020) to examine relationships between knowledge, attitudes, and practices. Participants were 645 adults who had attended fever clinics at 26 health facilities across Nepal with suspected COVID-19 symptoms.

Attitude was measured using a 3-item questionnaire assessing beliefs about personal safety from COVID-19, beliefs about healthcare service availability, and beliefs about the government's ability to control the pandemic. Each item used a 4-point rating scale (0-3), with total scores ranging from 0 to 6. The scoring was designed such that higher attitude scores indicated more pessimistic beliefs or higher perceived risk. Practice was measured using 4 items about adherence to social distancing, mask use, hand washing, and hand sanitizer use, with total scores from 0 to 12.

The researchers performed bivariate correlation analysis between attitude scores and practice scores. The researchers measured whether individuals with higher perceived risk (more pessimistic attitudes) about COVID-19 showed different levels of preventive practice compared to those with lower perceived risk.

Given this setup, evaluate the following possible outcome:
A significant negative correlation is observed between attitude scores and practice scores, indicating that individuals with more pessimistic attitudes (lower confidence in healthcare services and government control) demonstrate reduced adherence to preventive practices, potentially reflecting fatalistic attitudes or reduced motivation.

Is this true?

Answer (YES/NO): NO